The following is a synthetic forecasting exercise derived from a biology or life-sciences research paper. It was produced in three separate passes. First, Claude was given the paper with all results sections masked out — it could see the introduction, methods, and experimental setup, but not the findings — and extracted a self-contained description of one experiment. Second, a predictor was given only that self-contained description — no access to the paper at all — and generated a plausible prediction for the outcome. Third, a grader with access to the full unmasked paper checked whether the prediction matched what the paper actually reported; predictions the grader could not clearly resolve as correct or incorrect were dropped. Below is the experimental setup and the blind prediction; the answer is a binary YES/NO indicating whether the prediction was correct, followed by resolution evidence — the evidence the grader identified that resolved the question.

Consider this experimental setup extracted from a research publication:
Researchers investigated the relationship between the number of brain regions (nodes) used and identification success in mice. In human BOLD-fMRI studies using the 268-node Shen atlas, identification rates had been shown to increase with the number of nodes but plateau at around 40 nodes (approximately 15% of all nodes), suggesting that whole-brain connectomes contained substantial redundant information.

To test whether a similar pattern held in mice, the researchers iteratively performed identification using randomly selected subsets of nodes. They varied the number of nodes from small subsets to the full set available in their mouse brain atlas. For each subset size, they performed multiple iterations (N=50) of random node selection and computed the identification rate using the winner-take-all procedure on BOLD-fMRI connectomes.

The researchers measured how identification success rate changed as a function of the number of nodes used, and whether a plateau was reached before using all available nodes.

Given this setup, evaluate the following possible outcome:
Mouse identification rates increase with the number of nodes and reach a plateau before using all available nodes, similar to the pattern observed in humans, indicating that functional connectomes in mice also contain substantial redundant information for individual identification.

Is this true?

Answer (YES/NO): NO